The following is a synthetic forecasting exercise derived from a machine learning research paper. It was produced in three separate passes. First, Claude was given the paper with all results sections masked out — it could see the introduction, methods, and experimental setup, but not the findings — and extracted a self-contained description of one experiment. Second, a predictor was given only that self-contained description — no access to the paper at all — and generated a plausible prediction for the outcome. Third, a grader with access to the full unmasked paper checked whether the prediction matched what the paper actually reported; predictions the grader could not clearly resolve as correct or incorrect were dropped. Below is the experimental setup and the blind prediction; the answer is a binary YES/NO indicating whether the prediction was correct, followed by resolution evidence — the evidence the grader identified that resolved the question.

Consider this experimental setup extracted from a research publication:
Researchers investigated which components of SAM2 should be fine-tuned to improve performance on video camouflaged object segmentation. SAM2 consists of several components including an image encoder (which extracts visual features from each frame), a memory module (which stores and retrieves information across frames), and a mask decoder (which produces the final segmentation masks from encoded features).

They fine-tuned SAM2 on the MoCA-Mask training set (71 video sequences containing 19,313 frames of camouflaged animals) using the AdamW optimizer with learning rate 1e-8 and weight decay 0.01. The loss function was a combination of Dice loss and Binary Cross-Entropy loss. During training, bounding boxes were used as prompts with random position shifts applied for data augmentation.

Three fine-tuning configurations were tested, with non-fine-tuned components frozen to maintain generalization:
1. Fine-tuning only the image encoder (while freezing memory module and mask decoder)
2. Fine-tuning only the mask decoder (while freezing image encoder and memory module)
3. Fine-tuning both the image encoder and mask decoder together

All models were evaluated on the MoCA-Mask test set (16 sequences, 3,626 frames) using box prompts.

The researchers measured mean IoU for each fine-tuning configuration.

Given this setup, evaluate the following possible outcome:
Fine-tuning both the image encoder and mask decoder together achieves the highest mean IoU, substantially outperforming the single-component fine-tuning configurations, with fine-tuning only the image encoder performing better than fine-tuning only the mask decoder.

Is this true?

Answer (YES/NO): NO